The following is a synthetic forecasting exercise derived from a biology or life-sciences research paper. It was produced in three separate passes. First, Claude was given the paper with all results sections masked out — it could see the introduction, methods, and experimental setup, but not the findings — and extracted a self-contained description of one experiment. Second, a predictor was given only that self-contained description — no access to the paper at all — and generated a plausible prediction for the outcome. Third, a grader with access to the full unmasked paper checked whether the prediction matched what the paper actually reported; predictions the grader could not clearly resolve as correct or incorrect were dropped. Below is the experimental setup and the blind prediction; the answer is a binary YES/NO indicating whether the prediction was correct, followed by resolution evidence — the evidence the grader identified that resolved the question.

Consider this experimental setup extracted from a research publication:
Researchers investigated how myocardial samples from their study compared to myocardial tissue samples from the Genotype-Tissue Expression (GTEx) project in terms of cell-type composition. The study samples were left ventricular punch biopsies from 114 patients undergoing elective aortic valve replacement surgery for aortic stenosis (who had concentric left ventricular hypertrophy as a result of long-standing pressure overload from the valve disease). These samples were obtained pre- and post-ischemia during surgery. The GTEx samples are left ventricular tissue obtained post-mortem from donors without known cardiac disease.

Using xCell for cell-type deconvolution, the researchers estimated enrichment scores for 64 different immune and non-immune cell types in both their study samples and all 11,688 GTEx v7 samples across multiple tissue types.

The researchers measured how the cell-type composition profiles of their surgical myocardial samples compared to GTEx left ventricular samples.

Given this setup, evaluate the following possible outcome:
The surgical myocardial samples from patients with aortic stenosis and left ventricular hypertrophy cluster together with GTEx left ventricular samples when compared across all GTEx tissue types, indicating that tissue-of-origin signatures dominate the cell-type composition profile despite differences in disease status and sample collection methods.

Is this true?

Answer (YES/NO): YES